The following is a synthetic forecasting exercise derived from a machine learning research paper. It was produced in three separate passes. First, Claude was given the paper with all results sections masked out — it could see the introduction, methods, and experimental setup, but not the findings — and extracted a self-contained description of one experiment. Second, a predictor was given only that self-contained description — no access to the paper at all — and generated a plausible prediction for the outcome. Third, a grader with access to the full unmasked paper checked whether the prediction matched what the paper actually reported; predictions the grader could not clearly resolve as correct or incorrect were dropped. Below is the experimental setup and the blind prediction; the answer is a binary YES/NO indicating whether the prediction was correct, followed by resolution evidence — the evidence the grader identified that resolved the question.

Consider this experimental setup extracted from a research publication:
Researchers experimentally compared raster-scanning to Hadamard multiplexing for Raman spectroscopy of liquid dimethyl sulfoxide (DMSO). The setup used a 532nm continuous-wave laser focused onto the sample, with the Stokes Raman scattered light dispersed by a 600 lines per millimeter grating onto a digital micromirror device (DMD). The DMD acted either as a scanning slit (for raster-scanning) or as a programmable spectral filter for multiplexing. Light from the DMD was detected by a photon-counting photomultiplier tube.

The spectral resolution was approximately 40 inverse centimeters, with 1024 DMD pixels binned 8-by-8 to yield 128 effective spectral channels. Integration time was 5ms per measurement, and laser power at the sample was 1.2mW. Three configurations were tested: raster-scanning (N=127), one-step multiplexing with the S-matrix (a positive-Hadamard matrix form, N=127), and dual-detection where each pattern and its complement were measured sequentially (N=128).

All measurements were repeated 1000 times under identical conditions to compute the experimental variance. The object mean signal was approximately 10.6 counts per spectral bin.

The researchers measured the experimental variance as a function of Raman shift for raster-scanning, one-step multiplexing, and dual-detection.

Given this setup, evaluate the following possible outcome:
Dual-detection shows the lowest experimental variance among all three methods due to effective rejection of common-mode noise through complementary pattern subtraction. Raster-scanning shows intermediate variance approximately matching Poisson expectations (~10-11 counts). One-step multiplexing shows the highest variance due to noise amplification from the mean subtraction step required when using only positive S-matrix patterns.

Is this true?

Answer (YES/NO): NO